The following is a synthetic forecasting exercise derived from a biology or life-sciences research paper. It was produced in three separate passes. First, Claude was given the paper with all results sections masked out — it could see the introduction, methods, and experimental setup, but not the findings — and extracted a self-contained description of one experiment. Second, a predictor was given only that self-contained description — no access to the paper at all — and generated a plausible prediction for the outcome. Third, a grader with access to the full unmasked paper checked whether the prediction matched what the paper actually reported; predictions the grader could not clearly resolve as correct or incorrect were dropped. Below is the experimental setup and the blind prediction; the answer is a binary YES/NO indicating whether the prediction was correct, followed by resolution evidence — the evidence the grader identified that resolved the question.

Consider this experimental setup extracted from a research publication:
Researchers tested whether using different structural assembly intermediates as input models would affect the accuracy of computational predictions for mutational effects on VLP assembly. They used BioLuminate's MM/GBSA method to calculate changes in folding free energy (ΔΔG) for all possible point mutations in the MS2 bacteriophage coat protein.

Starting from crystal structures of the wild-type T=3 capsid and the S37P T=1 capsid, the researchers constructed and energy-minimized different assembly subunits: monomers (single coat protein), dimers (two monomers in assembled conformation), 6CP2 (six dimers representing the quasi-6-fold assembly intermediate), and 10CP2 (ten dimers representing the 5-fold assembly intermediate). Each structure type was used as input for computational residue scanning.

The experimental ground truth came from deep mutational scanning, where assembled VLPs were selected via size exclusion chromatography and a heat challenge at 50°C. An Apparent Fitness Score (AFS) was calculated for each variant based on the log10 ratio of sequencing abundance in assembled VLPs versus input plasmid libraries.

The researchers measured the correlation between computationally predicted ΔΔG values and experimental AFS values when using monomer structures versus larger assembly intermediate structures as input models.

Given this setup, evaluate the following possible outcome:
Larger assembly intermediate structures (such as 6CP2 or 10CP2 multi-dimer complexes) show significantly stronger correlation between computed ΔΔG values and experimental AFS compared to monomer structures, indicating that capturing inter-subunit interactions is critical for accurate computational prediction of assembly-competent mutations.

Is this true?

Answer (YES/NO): NO